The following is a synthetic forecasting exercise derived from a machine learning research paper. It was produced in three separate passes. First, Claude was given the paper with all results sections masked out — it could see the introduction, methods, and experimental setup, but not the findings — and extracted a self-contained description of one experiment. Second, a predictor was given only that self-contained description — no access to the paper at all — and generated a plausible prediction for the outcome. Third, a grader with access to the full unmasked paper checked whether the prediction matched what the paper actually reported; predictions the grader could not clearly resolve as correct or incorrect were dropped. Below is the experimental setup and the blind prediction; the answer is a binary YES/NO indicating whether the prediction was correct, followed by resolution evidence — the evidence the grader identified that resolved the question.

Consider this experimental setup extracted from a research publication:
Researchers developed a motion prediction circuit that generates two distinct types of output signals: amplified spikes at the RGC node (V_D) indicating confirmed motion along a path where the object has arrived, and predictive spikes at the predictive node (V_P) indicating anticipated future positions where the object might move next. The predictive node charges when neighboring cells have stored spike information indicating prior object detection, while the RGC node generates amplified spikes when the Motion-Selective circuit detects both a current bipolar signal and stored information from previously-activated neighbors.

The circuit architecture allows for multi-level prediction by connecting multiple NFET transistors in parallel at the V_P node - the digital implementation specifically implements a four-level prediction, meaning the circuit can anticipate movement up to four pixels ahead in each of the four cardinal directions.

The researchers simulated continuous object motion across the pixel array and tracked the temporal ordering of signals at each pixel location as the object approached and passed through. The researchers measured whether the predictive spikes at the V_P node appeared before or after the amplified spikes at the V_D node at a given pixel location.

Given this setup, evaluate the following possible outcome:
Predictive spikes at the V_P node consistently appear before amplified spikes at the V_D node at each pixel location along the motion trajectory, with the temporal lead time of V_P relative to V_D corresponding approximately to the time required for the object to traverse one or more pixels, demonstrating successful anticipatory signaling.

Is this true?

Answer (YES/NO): NO